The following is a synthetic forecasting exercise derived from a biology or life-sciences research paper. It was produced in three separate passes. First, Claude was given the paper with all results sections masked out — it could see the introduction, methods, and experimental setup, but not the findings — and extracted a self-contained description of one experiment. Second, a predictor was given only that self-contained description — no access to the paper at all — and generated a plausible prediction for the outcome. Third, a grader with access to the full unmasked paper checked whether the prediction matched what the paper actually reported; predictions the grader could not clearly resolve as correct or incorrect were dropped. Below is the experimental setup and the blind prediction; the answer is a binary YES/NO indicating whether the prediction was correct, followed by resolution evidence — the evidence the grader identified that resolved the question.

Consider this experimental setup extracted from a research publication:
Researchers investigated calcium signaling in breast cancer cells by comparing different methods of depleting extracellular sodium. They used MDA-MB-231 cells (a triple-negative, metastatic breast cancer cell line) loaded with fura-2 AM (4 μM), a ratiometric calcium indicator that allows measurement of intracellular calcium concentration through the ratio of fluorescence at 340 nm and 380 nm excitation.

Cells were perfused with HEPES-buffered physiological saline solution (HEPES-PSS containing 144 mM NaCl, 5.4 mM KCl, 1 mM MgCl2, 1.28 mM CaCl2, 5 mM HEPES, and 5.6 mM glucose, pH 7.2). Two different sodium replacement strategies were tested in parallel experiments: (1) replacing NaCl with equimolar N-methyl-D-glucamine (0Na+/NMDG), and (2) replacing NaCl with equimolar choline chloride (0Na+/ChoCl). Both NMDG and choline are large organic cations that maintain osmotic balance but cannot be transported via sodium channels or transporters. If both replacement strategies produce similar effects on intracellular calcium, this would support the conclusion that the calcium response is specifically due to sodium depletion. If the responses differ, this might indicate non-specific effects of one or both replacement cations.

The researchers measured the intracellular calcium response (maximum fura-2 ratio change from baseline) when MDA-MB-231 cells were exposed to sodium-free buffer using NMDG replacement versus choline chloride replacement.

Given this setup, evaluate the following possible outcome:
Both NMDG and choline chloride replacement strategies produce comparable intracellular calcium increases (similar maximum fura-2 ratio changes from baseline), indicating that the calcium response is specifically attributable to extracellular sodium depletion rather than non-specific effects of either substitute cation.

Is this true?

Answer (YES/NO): YES